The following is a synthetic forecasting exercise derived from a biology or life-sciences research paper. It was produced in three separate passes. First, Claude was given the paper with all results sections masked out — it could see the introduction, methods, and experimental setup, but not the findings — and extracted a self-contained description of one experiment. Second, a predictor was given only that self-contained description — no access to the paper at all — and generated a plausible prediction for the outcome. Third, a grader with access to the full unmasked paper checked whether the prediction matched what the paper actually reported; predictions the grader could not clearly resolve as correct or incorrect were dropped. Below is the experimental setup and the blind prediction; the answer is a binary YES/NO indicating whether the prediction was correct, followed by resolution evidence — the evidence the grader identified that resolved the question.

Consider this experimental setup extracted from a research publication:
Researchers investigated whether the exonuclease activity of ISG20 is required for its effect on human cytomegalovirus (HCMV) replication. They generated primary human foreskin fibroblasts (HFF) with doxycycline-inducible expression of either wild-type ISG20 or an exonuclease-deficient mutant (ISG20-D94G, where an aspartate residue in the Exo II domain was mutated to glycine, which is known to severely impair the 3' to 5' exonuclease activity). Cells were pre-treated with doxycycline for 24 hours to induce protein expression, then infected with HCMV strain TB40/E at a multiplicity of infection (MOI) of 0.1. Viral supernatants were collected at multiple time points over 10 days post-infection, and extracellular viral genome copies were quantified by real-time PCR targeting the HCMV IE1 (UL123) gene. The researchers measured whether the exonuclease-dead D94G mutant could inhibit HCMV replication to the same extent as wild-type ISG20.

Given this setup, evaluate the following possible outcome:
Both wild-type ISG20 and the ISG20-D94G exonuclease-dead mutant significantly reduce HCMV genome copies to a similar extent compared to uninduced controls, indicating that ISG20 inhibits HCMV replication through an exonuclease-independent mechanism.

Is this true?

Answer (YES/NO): NO